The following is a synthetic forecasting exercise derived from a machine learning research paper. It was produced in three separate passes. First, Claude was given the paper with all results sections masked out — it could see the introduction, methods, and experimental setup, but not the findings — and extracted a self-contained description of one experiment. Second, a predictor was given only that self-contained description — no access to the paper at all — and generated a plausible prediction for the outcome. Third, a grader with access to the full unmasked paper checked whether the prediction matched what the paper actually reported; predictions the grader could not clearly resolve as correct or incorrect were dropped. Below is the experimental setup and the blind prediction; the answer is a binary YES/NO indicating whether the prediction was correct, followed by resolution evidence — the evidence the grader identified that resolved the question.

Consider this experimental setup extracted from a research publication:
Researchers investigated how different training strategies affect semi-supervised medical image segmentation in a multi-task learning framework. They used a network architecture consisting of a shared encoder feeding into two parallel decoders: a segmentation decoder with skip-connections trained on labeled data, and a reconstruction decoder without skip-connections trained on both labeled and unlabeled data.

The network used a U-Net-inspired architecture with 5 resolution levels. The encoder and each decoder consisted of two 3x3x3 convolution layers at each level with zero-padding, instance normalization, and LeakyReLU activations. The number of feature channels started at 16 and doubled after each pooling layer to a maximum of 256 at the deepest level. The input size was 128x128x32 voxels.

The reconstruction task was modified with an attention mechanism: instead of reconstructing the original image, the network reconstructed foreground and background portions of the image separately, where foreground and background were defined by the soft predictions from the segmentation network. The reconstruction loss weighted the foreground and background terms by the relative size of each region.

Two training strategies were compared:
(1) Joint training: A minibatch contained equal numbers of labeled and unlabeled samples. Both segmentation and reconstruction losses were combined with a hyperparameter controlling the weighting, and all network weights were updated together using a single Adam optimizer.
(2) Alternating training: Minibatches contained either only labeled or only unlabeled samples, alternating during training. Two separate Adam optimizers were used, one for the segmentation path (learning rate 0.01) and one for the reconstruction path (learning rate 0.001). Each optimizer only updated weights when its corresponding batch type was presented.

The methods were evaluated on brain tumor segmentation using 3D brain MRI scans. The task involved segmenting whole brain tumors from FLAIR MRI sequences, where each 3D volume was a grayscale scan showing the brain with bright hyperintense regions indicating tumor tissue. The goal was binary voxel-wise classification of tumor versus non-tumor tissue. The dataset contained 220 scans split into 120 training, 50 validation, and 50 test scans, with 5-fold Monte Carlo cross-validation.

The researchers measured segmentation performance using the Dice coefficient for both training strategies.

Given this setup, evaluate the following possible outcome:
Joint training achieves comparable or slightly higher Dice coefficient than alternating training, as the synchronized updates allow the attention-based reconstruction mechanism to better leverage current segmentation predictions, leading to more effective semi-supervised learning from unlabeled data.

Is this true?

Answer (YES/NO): NO